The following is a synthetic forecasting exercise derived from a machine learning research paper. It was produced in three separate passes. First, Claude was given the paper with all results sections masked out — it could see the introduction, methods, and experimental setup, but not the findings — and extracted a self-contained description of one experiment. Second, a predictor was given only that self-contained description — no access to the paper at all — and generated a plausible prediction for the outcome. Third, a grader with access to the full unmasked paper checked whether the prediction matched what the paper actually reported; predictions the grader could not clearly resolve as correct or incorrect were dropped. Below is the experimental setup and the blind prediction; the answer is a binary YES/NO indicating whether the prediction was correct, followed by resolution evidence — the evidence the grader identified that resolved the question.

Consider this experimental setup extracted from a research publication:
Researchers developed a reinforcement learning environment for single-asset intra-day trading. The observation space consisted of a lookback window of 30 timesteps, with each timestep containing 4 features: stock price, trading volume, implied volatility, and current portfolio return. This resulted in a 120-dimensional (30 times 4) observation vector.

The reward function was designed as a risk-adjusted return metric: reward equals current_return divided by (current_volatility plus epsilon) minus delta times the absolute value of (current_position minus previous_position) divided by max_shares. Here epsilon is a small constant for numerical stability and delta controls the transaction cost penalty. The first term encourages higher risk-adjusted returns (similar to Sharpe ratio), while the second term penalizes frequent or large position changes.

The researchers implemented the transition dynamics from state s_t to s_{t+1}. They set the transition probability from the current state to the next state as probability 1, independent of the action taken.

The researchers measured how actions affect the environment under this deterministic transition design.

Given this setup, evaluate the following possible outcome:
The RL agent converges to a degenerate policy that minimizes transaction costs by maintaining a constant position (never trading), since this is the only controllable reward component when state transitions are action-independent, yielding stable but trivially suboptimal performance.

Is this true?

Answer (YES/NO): NO